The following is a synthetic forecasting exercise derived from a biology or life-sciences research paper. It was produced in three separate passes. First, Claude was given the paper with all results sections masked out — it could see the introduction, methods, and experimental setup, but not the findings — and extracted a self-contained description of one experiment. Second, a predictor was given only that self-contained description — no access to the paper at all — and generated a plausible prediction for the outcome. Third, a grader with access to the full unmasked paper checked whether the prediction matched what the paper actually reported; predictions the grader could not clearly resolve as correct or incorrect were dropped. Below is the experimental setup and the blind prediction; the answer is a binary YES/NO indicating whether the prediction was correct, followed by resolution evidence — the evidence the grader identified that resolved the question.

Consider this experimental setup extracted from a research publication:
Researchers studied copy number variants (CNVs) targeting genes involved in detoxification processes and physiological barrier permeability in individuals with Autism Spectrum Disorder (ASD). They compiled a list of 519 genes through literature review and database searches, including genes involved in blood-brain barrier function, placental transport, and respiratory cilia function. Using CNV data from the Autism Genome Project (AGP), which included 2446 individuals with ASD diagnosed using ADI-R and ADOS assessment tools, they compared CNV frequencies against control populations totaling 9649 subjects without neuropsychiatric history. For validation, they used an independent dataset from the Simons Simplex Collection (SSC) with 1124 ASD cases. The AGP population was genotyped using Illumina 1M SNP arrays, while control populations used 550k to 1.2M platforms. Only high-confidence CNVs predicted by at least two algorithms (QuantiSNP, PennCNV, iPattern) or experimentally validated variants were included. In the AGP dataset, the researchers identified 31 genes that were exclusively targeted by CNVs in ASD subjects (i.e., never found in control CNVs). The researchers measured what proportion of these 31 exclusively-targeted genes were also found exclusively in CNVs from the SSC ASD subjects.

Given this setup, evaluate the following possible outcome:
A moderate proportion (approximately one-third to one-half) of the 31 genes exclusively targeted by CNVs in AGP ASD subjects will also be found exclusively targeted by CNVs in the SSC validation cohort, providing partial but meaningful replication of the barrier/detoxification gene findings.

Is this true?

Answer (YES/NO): NO